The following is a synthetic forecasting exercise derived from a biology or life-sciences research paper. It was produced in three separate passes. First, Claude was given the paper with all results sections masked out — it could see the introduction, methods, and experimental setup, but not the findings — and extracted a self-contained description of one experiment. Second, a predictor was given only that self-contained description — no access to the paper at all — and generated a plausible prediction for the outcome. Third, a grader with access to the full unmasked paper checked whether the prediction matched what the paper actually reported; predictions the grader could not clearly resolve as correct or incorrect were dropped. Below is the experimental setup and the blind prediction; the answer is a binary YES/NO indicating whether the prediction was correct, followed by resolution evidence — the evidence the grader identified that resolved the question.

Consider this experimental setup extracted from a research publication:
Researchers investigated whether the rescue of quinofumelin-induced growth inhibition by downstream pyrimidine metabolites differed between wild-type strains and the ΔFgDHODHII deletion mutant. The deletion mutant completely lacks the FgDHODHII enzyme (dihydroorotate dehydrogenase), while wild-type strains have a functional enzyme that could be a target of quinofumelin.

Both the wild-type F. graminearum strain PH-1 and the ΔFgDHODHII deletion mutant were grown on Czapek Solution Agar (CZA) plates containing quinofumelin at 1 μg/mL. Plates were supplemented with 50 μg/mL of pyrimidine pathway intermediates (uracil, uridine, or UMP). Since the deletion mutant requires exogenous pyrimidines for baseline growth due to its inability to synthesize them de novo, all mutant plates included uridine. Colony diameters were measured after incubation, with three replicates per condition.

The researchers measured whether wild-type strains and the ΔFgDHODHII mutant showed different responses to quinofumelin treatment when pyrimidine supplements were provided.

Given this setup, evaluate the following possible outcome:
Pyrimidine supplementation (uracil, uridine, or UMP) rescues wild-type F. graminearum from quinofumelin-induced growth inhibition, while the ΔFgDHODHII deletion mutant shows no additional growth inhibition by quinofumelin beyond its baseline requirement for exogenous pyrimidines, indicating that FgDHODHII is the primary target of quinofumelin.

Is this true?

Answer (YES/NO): YES